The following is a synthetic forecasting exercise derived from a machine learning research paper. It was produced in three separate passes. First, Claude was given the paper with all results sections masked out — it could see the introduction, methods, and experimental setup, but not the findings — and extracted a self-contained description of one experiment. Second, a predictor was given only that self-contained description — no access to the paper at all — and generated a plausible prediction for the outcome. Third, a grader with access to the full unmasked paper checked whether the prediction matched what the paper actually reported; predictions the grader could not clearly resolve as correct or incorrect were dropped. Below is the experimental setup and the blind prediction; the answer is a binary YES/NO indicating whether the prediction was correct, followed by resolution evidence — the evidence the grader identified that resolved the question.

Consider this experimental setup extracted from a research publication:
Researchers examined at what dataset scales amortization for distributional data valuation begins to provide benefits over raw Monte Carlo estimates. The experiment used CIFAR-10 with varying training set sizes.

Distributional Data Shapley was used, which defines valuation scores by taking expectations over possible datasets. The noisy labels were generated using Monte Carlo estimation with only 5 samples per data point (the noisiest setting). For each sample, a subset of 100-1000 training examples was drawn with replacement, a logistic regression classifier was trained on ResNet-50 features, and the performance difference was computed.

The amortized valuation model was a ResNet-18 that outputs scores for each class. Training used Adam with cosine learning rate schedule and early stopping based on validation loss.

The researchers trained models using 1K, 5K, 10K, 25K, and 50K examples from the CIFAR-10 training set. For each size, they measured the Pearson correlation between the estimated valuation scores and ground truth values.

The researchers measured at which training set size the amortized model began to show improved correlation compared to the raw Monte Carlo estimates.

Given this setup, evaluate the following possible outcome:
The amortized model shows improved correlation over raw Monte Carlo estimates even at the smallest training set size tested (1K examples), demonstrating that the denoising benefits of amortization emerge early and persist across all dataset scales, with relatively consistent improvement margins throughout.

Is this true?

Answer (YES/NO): NO